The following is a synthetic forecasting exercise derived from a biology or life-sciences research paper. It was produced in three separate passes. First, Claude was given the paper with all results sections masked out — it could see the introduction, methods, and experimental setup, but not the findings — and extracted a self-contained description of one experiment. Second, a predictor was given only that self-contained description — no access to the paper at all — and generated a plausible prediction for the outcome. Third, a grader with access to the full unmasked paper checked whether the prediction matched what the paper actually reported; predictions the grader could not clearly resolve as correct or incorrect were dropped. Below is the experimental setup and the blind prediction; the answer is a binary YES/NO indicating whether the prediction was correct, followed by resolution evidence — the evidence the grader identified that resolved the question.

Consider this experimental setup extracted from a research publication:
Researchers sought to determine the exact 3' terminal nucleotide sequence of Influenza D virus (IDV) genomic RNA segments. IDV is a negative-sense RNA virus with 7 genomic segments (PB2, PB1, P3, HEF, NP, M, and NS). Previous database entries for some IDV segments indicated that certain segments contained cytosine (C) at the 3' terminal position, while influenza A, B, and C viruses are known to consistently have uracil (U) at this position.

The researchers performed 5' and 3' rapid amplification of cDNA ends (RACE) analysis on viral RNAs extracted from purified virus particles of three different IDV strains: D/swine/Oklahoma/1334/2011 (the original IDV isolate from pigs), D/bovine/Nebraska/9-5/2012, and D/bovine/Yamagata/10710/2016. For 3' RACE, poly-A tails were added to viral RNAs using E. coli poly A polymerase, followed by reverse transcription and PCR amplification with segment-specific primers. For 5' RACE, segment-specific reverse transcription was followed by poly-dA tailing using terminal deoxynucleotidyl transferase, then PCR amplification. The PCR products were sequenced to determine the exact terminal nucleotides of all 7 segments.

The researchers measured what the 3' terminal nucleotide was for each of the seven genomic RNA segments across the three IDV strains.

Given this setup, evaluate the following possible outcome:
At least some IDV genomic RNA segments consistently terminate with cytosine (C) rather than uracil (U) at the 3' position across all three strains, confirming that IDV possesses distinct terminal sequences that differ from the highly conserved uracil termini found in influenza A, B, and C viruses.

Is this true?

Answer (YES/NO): NO